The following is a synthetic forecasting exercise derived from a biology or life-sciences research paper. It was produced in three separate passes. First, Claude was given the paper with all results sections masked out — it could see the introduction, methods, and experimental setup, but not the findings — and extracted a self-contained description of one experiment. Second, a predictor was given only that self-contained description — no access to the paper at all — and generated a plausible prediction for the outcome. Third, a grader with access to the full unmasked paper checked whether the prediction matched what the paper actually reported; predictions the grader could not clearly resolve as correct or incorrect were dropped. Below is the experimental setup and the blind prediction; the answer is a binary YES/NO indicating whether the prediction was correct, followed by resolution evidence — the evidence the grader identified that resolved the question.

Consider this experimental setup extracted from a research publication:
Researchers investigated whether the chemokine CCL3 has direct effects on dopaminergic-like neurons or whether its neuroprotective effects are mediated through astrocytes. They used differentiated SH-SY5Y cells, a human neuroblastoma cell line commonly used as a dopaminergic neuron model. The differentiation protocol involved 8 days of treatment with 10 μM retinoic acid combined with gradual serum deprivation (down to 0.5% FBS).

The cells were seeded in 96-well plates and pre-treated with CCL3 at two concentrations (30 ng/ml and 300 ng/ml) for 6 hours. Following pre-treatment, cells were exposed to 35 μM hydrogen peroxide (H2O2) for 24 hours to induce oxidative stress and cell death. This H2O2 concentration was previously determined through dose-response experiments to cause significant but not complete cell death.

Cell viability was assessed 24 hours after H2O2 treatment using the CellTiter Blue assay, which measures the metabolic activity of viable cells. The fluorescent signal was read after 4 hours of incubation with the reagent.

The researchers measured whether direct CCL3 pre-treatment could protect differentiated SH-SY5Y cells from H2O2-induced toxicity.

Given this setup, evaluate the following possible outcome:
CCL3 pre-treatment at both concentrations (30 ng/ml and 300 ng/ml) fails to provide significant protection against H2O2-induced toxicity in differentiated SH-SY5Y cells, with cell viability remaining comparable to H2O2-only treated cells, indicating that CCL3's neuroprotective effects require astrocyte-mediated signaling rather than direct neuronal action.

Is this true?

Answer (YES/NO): YES